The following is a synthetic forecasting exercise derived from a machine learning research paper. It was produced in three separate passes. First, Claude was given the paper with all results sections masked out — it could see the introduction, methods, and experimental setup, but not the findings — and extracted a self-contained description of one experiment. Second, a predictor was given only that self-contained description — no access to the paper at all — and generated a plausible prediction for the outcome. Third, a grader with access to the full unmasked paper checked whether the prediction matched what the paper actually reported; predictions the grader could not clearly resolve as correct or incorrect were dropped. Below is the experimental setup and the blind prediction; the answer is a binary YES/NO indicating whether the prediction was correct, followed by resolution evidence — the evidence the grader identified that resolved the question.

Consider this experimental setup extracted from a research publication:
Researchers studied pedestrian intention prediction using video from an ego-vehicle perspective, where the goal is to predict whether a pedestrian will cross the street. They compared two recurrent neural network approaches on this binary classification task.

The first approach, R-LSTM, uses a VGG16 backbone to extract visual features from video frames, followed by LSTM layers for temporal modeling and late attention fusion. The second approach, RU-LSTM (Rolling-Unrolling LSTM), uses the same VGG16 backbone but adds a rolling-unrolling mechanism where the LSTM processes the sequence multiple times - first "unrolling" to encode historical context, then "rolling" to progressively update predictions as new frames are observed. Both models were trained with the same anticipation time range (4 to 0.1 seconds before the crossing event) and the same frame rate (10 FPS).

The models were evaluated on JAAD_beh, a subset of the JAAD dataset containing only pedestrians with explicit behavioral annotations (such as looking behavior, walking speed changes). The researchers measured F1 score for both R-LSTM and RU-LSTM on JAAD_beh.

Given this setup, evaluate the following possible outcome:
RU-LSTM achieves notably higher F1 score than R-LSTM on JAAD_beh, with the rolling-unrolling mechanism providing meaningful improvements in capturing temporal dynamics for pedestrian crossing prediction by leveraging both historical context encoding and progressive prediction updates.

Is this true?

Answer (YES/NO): YES